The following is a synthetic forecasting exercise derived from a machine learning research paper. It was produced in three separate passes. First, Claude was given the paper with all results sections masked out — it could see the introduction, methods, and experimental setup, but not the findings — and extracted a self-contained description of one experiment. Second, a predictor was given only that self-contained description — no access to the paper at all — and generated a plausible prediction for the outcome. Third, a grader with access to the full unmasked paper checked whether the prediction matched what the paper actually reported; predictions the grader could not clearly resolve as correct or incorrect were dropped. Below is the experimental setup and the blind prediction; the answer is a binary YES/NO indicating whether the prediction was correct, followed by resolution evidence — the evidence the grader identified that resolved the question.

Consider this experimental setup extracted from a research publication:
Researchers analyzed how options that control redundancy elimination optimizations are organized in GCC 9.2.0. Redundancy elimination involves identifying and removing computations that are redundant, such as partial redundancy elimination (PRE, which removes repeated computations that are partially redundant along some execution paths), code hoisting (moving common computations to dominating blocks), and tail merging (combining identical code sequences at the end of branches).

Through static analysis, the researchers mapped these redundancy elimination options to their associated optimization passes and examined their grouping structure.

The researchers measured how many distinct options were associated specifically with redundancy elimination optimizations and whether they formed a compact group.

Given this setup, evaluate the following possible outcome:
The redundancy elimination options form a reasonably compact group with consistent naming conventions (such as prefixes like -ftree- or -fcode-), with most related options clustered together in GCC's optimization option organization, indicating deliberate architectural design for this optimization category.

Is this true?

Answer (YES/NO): YES